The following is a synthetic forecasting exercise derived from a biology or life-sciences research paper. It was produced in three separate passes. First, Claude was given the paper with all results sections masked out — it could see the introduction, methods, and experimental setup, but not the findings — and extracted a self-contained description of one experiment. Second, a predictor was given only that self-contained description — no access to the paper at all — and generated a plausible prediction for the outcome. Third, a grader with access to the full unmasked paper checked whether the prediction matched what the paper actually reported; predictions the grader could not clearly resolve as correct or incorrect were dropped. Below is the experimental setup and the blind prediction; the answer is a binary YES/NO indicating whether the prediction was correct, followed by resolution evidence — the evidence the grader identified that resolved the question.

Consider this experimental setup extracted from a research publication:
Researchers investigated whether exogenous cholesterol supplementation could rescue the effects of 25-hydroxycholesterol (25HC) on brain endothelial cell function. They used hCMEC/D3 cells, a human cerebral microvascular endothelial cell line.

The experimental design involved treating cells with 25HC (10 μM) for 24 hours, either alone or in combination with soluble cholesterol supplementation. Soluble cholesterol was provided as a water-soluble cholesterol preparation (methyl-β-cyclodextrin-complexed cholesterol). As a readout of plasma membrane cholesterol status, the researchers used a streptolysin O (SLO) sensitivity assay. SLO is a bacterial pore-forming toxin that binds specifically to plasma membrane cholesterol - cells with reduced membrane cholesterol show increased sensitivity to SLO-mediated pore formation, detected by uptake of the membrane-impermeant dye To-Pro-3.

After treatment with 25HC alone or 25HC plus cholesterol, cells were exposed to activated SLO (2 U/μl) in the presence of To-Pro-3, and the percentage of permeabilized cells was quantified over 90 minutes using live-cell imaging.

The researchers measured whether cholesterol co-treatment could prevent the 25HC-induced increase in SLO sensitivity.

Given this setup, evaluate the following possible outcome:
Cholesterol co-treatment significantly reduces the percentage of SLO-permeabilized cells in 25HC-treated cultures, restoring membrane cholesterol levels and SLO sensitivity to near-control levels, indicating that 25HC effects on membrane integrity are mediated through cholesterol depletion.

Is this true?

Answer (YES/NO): NO